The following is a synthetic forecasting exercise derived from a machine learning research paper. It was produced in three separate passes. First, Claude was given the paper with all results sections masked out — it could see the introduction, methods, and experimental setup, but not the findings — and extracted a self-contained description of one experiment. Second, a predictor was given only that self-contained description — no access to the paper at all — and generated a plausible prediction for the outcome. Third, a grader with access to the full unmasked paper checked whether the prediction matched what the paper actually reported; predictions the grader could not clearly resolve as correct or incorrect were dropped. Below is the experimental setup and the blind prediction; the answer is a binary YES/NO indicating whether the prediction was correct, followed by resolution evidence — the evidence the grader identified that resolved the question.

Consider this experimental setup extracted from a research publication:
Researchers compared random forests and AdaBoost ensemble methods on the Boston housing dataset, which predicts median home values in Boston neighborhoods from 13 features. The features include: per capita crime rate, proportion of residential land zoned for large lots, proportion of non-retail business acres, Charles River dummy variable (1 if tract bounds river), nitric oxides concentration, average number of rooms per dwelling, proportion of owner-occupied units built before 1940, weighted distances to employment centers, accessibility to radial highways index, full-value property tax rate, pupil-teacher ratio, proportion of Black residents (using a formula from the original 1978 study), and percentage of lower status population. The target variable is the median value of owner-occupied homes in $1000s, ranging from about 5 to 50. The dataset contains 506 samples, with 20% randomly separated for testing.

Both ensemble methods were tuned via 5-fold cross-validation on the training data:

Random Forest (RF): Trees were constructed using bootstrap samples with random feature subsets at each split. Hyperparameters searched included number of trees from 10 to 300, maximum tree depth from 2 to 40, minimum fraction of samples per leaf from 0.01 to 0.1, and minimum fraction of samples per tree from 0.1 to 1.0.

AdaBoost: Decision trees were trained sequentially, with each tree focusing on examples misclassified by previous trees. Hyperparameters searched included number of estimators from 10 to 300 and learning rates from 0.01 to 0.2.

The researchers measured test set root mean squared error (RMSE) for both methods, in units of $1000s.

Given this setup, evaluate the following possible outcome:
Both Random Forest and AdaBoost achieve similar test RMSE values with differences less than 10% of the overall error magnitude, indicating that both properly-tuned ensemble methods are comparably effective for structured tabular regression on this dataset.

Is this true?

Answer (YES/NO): NO